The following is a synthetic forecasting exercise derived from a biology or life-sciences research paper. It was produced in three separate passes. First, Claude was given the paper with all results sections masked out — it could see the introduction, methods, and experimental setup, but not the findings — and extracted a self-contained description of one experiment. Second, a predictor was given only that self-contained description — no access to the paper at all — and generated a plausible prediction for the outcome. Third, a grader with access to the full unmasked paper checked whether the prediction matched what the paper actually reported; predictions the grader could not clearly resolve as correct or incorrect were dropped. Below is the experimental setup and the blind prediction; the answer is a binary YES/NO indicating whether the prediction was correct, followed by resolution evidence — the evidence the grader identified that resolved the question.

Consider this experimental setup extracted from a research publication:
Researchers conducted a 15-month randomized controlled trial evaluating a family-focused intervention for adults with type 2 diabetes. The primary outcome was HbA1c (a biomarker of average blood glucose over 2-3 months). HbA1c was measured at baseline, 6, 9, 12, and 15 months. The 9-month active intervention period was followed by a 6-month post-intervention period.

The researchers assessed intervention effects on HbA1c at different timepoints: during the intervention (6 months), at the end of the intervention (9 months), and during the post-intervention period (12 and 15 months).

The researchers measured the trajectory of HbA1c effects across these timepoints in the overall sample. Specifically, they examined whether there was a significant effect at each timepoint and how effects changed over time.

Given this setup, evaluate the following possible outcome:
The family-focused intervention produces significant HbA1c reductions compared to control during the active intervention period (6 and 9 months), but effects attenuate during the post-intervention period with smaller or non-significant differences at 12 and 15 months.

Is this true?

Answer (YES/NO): NO